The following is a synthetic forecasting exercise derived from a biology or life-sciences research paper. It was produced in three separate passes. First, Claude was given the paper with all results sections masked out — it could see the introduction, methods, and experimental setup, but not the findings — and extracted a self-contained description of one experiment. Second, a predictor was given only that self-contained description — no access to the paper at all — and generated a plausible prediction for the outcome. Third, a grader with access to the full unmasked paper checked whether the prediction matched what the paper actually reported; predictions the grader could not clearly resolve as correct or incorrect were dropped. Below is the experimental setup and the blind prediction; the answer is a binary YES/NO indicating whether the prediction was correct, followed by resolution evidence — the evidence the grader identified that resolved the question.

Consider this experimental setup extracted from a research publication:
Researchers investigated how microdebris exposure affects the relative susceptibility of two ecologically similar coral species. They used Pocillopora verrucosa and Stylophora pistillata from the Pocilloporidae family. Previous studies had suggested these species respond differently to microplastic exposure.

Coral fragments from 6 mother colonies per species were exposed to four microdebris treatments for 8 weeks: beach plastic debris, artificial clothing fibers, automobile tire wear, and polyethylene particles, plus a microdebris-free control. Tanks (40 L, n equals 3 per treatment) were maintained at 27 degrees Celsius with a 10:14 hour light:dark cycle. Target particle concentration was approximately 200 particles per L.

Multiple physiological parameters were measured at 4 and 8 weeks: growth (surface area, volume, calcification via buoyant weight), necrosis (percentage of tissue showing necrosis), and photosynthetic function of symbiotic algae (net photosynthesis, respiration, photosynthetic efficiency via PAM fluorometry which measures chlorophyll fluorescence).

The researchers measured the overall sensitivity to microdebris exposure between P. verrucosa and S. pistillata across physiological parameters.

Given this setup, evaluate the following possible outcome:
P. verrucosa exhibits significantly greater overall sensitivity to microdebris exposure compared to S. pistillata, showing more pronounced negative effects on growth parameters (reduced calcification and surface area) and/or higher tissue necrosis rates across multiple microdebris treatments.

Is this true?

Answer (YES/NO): NO